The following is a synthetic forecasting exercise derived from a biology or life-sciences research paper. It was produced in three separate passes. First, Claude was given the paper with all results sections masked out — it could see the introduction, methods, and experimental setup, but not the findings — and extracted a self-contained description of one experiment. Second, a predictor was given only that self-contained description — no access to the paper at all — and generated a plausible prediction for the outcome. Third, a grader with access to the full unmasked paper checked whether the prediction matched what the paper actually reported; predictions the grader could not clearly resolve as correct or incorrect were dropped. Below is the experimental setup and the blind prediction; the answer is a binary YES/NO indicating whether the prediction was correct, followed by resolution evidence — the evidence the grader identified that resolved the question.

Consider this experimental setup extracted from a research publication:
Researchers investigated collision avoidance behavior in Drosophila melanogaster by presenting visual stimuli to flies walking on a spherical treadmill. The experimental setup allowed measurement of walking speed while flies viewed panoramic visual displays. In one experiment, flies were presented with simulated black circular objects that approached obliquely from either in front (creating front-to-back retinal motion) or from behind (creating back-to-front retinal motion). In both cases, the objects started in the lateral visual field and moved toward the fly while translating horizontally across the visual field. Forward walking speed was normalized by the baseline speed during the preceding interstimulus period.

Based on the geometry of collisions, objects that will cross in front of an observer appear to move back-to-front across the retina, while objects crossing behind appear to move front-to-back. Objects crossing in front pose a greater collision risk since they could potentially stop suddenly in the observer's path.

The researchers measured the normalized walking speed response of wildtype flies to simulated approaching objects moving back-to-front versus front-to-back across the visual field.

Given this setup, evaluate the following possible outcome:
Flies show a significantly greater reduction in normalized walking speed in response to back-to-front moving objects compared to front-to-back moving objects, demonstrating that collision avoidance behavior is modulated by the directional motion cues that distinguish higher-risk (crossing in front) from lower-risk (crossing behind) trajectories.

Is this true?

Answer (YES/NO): YES